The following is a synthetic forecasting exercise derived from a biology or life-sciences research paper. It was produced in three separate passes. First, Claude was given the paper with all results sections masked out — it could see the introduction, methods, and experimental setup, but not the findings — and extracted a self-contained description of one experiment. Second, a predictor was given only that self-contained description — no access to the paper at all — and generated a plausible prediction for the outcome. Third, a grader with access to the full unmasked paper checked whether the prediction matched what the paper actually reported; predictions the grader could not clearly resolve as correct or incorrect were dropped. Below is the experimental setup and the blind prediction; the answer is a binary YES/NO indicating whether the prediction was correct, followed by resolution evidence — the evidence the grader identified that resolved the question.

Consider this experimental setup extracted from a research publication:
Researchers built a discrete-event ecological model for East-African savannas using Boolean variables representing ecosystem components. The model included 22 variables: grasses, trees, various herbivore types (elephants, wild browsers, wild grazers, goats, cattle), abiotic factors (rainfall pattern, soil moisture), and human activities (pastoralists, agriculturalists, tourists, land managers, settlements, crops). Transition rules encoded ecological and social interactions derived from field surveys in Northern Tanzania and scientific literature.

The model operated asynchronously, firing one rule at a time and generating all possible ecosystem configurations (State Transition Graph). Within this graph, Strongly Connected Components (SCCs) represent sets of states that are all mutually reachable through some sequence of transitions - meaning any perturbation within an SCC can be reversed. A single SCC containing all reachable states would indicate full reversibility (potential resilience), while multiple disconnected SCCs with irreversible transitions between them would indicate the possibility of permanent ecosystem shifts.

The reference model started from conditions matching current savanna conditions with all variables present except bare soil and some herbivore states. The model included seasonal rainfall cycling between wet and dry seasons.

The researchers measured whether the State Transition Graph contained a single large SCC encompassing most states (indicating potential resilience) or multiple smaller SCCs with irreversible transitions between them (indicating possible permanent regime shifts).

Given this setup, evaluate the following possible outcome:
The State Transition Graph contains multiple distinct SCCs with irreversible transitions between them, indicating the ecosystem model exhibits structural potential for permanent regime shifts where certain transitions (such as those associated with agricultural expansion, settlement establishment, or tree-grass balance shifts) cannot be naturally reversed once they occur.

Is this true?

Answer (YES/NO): NO